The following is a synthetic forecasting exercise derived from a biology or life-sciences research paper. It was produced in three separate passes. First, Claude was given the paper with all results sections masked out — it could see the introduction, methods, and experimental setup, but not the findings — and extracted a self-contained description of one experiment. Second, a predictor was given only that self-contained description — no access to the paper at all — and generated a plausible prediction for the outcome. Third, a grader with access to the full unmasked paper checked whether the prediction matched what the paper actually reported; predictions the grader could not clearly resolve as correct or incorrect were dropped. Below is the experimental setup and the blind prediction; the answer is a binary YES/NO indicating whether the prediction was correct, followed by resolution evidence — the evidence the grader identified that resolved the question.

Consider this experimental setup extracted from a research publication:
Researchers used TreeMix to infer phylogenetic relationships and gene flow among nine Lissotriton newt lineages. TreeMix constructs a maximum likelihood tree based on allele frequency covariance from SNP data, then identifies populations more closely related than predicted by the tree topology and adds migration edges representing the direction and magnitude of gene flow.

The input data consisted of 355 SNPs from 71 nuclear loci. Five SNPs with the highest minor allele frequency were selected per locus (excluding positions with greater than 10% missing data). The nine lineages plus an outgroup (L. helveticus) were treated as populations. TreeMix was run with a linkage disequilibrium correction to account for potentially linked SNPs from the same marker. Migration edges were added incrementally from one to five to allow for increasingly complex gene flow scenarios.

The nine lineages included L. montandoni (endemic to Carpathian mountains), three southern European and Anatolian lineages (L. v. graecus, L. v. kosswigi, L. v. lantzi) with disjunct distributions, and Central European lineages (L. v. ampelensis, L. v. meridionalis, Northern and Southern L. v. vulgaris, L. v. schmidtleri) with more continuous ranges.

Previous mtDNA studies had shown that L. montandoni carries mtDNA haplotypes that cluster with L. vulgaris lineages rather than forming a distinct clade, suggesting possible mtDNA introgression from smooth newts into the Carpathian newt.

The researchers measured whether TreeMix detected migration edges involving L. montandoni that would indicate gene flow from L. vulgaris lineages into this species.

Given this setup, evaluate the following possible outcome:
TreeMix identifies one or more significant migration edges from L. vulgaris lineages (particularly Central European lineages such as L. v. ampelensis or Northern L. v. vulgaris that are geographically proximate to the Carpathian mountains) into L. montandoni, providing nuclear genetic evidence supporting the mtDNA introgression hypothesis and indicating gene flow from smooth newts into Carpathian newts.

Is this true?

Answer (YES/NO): YES